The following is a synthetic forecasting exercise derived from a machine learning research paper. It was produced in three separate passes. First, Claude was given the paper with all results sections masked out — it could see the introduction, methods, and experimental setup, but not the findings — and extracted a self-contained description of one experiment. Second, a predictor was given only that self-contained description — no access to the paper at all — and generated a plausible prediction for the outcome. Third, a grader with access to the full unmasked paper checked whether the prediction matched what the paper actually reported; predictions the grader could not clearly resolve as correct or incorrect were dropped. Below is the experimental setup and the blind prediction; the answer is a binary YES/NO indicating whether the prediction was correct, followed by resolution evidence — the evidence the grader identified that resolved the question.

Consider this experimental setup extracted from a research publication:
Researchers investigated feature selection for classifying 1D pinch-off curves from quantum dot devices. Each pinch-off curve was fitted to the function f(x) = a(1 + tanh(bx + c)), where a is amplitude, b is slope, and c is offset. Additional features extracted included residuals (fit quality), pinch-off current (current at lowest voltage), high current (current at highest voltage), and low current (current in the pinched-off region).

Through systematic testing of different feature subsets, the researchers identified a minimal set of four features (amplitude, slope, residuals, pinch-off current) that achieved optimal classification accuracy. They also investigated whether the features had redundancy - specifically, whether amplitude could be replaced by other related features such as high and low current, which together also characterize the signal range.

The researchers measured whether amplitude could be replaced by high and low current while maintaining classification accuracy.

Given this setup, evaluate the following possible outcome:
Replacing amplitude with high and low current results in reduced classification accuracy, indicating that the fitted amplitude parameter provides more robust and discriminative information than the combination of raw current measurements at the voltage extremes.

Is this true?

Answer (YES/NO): NO